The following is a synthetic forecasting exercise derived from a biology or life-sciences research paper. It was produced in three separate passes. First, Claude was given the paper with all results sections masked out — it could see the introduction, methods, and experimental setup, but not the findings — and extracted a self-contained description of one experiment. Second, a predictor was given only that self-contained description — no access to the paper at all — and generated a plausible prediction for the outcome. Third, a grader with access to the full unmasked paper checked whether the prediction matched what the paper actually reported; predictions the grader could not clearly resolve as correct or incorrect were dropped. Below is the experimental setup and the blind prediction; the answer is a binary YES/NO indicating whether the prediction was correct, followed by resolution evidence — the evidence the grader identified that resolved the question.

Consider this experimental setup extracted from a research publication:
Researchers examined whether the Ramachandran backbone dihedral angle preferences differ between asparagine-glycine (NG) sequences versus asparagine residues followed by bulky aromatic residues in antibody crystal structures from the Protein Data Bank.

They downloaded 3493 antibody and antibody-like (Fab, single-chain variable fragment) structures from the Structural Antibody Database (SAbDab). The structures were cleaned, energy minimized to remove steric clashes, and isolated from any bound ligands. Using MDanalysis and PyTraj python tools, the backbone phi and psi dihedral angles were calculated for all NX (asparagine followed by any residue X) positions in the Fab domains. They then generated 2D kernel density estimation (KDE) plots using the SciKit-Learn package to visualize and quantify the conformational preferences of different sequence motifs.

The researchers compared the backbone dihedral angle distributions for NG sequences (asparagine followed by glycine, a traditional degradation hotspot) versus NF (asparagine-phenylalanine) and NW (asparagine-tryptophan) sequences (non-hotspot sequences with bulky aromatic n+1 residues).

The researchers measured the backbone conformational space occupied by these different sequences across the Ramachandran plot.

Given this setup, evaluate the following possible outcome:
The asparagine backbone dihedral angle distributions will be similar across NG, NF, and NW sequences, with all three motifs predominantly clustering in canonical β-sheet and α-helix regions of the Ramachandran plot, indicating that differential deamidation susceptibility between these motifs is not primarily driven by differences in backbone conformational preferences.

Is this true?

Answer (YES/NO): NO